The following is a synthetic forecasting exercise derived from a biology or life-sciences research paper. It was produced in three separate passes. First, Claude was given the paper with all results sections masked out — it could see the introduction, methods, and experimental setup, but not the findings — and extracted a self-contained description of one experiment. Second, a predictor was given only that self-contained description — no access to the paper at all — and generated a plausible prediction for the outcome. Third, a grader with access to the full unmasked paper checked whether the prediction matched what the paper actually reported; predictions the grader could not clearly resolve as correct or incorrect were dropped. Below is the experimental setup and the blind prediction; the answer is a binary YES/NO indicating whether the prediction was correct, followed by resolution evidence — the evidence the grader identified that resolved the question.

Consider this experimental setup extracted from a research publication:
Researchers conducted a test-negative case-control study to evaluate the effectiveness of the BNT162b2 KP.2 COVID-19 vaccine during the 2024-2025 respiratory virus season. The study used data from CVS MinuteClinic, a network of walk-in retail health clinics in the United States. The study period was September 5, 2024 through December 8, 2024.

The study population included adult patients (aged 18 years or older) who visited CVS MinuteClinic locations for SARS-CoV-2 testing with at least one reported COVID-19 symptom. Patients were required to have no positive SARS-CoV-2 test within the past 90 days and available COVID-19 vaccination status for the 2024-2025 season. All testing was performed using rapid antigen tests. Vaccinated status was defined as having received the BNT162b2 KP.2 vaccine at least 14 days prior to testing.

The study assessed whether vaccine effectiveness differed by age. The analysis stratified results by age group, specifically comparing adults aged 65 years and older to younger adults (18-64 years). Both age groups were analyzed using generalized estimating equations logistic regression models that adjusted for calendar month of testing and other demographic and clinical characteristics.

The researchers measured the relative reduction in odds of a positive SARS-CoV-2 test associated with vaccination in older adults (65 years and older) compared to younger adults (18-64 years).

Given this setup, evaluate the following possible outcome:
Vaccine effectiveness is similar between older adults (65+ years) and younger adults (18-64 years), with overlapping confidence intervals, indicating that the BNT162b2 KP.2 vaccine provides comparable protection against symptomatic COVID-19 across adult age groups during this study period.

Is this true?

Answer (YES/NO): NO